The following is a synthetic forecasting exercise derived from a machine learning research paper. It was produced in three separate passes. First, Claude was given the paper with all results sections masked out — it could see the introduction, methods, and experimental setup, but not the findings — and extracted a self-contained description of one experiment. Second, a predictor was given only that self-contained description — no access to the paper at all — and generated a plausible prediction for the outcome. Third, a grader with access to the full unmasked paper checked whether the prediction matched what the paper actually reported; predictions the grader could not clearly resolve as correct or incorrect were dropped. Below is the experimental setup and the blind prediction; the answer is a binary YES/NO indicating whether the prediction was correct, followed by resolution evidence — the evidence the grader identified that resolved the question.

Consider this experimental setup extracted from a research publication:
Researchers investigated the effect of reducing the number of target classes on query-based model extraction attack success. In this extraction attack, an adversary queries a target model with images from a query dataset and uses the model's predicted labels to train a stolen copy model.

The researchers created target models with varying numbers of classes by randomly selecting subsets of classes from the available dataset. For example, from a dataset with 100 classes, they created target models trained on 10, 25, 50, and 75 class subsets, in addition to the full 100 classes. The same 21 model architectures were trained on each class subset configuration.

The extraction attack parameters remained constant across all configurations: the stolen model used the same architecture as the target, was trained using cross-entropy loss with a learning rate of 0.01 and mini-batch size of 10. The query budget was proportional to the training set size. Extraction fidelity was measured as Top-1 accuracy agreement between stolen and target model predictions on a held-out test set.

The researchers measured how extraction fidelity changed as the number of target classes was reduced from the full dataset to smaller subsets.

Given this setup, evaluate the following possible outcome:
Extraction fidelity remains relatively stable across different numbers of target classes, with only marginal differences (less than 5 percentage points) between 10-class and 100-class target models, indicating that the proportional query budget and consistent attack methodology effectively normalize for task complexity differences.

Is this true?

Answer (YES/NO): NO